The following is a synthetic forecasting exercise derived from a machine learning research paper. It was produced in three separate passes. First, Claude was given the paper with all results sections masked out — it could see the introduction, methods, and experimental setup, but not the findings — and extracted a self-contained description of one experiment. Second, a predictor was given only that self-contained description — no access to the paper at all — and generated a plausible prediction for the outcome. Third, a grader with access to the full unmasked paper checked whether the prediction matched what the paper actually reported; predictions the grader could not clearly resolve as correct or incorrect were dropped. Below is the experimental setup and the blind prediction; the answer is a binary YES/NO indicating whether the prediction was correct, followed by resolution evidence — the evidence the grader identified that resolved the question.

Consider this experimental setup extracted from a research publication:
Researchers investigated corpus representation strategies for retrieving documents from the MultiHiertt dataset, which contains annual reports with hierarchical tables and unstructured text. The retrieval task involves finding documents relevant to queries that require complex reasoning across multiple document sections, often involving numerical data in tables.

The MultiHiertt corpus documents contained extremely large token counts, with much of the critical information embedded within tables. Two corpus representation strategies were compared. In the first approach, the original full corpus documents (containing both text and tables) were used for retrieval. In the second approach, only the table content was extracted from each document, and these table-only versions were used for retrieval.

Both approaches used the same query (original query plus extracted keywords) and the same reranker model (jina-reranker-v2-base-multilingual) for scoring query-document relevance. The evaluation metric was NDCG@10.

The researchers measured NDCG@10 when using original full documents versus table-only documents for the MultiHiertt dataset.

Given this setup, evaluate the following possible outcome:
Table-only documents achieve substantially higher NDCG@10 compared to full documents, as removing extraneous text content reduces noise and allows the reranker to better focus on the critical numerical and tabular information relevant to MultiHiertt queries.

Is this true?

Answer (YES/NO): YES